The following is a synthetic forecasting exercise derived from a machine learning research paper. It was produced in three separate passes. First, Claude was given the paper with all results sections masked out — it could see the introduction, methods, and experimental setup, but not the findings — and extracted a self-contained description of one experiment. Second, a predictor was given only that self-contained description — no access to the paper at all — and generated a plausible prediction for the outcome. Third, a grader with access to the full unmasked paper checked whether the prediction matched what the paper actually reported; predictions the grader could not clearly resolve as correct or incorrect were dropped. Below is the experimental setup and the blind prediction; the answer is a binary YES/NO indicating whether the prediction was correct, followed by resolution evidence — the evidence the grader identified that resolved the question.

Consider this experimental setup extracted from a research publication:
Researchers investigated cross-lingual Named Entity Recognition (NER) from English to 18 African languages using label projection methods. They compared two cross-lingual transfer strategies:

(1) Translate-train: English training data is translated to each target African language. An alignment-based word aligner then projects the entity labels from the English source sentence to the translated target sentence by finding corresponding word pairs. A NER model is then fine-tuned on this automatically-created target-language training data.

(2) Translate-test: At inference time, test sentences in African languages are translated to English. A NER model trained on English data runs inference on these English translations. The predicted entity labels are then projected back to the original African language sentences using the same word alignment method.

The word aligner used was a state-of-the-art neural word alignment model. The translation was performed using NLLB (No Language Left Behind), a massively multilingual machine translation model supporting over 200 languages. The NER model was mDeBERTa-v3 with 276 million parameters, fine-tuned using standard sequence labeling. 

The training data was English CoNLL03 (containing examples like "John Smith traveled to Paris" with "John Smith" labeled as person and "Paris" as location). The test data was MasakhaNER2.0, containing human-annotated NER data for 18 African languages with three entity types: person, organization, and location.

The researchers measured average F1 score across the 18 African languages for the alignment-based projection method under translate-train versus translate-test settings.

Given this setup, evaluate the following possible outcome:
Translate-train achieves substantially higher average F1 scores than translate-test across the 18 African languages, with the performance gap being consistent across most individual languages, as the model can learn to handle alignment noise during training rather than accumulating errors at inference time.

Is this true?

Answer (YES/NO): NO